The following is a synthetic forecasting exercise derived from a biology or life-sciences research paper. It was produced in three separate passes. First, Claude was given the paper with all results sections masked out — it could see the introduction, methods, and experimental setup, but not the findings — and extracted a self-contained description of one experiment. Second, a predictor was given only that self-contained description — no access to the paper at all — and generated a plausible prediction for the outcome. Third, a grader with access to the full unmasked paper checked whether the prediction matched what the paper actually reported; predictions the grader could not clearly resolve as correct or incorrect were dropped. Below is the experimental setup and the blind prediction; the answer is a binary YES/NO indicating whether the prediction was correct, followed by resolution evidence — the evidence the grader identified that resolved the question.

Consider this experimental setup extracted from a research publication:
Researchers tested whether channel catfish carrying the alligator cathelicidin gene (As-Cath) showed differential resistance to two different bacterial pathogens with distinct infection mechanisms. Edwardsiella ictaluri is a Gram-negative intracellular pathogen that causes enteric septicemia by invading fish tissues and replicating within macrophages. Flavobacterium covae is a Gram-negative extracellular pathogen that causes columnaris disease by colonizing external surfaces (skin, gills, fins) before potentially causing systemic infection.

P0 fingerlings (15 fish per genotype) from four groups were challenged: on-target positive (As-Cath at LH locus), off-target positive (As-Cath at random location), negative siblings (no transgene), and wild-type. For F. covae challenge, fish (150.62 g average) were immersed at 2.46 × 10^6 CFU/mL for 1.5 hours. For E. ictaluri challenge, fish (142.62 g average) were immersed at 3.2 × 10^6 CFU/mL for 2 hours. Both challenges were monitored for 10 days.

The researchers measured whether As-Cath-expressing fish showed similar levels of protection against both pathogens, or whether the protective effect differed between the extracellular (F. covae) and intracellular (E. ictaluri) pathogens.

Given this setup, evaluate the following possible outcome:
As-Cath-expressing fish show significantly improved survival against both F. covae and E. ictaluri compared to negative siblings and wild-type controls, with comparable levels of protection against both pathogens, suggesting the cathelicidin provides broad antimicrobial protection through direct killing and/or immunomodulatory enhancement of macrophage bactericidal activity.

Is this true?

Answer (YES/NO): YES